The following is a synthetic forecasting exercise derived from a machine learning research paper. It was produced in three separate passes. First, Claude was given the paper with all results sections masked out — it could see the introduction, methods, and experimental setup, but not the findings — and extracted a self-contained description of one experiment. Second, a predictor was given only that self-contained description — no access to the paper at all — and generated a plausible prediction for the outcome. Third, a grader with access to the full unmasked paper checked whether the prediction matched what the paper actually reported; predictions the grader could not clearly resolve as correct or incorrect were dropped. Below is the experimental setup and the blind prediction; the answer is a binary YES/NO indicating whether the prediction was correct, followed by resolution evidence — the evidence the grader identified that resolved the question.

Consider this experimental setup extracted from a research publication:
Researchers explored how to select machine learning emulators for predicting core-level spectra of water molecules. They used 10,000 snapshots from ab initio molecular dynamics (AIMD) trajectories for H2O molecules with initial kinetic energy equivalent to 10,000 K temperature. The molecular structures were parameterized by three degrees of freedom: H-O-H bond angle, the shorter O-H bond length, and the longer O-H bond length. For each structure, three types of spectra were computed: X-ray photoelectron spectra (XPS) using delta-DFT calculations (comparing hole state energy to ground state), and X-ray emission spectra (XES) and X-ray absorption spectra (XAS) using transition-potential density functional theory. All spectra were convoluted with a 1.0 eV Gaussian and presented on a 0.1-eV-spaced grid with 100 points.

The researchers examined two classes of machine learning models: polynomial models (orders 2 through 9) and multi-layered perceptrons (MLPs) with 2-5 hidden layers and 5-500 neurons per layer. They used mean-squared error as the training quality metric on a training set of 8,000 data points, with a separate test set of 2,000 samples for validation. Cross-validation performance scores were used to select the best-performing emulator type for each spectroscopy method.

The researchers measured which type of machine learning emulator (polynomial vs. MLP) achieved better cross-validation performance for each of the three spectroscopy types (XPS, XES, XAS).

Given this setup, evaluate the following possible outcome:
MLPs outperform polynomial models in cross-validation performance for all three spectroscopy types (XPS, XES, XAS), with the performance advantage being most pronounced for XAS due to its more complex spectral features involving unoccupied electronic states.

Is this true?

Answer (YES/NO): NO